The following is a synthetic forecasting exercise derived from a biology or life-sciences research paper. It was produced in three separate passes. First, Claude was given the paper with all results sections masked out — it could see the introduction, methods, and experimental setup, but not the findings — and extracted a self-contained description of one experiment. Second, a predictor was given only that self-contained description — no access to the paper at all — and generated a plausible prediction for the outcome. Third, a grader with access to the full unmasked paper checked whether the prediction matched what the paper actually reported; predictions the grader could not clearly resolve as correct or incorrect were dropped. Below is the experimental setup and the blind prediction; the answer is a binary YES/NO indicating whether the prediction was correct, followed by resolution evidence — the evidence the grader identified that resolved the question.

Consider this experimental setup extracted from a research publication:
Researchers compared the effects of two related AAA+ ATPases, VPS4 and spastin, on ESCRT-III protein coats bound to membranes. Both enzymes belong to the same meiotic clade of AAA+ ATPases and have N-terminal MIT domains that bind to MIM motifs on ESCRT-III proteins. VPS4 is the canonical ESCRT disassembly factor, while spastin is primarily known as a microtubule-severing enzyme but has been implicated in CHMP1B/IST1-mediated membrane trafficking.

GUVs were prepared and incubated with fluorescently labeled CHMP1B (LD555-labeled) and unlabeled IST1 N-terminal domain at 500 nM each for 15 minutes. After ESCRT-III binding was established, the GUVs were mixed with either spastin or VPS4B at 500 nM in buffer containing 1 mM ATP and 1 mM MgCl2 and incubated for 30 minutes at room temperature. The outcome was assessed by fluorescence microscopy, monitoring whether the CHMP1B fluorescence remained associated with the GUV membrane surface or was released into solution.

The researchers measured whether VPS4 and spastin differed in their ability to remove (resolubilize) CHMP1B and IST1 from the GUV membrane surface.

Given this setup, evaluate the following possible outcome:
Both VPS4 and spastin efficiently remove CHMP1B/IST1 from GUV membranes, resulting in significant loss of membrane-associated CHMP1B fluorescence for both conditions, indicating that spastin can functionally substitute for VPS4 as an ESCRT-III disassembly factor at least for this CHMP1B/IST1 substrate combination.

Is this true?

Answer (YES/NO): NO